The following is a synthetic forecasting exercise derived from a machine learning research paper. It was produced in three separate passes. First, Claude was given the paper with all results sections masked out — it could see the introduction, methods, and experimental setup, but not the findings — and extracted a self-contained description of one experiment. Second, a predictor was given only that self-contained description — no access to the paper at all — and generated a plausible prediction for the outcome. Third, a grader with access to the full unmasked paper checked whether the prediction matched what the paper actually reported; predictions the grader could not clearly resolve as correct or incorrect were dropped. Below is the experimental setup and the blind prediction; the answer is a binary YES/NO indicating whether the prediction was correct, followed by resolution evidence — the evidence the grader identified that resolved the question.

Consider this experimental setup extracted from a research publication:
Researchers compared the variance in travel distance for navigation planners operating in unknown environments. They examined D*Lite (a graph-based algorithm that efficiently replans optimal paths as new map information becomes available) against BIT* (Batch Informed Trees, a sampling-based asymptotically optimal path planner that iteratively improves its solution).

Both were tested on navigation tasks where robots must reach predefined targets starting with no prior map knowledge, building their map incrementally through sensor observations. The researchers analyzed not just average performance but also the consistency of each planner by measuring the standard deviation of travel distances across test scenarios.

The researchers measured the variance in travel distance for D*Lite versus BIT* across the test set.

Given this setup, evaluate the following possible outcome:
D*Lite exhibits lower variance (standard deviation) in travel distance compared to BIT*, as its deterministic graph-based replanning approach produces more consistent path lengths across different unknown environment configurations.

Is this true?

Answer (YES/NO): YES